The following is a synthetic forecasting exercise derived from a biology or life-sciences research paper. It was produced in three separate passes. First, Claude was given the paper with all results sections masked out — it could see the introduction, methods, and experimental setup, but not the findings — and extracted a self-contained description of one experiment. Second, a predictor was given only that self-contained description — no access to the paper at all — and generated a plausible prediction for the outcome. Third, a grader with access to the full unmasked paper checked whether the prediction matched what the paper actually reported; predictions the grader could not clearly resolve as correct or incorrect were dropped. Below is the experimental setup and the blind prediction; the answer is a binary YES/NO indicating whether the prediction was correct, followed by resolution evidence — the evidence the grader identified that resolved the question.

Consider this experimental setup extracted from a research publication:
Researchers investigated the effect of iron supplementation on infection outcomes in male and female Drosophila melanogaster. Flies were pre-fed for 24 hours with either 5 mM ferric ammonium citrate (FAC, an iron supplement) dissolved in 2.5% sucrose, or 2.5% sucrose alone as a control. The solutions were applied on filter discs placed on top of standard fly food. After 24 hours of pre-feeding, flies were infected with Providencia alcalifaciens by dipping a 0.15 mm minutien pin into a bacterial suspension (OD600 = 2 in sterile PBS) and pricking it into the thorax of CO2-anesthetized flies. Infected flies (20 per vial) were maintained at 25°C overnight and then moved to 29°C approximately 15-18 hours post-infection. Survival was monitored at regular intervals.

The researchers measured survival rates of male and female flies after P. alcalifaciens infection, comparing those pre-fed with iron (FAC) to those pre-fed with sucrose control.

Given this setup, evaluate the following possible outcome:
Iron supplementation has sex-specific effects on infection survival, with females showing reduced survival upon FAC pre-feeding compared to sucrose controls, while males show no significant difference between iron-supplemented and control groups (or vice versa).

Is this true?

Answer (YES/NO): YES